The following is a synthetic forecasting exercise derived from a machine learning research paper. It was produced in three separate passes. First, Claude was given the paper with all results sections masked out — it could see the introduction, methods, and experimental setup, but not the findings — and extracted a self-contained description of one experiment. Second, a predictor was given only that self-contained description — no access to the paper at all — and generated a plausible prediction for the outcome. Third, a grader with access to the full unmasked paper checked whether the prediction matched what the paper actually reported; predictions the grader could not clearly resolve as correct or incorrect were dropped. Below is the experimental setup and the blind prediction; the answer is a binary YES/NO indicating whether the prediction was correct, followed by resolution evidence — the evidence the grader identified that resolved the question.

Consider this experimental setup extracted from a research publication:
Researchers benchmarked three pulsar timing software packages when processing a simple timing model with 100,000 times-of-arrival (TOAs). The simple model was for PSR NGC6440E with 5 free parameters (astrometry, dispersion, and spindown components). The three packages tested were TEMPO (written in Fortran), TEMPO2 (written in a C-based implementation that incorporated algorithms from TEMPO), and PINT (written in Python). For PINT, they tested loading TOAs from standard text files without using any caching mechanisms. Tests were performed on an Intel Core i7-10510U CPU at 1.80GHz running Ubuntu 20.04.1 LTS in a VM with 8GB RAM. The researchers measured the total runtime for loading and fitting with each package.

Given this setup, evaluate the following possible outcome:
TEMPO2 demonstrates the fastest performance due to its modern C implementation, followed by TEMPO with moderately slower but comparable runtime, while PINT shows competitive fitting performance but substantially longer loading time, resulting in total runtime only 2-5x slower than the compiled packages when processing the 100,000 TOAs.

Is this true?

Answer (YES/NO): NO